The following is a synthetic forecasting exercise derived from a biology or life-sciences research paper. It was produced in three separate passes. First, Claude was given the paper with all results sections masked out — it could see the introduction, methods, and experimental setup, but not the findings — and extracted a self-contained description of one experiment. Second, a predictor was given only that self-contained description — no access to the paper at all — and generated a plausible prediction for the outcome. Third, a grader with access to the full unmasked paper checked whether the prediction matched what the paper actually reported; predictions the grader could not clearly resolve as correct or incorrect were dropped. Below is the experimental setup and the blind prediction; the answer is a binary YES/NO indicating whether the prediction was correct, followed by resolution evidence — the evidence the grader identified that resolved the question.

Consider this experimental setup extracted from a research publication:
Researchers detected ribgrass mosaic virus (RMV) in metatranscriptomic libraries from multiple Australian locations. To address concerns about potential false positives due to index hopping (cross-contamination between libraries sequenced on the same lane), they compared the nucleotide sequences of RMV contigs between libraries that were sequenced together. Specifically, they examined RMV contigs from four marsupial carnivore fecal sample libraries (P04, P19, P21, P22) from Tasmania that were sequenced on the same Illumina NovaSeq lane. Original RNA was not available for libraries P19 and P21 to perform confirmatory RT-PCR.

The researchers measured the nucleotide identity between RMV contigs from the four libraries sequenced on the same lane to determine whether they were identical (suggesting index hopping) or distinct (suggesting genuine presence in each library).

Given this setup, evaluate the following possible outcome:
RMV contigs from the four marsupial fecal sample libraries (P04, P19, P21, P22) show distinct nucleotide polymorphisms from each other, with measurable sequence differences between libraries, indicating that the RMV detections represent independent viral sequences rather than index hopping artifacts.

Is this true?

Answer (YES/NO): YES